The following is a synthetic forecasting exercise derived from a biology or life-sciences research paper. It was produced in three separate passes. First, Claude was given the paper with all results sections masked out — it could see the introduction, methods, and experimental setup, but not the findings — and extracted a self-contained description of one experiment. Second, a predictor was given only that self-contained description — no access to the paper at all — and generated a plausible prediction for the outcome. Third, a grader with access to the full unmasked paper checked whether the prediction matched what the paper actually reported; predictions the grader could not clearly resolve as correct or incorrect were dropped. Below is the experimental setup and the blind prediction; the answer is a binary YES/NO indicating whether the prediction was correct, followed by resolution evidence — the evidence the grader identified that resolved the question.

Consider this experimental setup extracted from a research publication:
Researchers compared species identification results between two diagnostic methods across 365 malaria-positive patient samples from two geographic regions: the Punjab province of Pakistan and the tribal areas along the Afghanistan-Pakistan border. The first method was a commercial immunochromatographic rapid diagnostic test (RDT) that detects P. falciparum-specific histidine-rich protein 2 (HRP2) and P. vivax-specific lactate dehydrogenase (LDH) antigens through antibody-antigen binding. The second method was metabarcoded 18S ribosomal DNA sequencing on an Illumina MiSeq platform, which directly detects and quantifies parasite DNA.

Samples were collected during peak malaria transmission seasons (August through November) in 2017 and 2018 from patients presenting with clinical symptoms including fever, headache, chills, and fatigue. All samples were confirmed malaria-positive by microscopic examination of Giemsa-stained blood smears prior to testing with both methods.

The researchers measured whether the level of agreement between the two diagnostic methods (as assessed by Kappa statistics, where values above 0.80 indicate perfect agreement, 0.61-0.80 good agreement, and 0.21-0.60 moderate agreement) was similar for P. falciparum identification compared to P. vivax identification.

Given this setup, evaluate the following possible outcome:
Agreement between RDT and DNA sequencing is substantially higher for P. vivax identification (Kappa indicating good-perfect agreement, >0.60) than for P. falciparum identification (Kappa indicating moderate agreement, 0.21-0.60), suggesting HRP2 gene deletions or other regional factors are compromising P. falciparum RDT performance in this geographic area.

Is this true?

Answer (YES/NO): NO